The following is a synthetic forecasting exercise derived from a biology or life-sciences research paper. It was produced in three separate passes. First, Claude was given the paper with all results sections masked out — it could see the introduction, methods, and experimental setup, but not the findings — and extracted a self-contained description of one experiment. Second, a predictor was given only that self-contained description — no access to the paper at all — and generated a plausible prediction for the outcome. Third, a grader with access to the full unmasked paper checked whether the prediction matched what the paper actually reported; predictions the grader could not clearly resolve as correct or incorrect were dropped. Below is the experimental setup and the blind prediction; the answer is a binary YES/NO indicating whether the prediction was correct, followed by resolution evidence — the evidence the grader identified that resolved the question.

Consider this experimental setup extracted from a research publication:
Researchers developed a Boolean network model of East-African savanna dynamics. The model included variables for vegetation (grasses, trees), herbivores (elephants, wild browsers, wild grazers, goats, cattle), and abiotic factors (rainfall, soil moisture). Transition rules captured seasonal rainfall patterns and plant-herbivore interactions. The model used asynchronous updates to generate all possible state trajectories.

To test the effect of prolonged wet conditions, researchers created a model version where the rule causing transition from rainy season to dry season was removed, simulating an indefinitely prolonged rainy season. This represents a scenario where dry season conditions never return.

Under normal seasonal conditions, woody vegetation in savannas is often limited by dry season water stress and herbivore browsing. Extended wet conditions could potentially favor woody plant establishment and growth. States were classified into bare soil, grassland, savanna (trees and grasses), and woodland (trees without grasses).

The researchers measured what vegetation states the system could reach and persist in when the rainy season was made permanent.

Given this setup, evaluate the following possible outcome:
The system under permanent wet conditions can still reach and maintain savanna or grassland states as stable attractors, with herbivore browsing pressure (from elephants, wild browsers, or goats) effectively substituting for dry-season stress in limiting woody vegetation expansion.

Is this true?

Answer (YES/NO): NO